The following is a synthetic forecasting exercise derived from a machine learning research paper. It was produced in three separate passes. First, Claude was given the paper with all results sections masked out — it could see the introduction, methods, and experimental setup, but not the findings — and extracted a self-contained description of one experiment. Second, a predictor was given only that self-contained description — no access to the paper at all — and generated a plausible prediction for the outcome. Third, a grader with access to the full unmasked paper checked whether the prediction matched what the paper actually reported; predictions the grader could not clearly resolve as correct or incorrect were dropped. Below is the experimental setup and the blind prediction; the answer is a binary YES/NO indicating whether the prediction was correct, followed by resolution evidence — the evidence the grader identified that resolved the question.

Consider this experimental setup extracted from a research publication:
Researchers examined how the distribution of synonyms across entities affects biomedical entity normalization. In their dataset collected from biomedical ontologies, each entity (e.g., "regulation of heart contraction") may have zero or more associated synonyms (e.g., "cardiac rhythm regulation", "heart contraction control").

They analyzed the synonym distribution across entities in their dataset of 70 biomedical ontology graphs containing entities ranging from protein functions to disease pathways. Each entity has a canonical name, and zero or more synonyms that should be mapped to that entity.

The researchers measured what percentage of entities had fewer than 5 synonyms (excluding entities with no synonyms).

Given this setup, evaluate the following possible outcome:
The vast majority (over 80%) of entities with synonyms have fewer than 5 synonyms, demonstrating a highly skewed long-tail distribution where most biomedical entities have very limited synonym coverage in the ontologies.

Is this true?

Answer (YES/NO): YES